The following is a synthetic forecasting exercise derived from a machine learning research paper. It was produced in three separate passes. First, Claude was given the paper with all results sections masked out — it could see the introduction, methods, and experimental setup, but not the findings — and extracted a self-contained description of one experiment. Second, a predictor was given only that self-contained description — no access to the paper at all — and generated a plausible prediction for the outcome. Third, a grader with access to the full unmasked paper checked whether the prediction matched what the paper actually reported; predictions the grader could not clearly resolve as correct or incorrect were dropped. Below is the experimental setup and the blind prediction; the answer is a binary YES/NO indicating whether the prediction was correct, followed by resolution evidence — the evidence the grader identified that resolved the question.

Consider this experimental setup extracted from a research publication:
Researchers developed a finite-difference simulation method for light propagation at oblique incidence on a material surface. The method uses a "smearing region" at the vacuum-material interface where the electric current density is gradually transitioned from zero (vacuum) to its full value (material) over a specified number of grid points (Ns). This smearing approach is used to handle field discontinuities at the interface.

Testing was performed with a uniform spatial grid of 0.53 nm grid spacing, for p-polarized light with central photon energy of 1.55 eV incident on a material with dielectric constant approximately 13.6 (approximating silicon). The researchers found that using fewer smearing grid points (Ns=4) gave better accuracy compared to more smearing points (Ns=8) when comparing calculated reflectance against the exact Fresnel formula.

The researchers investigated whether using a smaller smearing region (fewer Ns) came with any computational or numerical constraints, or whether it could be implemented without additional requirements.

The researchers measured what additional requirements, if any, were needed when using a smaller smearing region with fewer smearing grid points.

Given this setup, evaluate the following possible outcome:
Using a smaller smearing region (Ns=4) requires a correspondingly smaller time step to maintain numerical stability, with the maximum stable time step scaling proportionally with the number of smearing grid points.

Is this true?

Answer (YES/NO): NO